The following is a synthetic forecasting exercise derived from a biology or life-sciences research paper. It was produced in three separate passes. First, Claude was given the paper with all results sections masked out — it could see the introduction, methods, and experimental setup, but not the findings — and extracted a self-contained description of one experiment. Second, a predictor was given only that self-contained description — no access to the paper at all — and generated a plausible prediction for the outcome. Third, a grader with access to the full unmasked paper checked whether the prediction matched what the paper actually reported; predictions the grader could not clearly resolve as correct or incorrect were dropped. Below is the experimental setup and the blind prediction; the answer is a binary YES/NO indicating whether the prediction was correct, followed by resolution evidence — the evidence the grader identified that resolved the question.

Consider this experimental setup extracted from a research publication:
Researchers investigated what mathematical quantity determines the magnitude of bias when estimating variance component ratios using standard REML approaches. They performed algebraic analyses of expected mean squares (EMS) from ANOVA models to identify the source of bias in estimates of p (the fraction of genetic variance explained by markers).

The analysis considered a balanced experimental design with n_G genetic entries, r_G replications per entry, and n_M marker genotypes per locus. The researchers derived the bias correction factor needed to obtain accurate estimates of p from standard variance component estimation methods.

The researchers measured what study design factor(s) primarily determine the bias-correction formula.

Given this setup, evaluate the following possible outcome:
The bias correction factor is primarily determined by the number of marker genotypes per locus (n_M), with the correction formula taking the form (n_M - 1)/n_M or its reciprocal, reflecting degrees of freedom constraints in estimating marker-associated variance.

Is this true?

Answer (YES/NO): NO